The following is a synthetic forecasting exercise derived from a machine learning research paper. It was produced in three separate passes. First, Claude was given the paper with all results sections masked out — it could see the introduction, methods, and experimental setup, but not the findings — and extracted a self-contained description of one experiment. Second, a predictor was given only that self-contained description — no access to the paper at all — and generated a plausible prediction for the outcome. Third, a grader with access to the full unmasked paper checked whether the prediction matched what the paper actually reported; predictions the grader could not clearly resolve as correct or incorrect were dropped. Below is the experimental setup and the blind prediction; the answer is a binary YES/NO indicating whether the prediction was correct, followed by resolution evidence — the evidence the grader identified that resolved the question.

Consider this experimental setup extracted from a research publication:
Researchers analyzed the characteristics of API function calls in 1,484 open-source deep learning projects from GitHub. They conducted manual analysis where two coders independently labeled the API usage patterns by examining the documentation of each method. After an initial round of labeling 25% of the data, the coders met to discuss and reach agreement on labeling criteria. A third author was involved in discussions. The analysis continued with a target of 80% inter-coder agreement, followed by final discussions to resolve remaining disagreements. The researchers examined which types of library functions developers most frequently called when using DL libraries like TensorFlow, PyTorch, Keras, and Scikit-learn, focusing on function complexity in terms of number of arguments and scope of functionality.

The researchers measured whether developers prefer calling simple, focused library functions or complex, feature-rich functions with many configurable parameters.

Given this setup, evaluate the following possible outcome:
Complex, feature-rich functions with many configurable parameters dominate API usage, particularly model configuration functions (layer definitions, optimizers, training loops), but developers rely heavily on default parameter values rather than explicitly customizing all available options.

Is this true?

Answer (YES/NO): NO